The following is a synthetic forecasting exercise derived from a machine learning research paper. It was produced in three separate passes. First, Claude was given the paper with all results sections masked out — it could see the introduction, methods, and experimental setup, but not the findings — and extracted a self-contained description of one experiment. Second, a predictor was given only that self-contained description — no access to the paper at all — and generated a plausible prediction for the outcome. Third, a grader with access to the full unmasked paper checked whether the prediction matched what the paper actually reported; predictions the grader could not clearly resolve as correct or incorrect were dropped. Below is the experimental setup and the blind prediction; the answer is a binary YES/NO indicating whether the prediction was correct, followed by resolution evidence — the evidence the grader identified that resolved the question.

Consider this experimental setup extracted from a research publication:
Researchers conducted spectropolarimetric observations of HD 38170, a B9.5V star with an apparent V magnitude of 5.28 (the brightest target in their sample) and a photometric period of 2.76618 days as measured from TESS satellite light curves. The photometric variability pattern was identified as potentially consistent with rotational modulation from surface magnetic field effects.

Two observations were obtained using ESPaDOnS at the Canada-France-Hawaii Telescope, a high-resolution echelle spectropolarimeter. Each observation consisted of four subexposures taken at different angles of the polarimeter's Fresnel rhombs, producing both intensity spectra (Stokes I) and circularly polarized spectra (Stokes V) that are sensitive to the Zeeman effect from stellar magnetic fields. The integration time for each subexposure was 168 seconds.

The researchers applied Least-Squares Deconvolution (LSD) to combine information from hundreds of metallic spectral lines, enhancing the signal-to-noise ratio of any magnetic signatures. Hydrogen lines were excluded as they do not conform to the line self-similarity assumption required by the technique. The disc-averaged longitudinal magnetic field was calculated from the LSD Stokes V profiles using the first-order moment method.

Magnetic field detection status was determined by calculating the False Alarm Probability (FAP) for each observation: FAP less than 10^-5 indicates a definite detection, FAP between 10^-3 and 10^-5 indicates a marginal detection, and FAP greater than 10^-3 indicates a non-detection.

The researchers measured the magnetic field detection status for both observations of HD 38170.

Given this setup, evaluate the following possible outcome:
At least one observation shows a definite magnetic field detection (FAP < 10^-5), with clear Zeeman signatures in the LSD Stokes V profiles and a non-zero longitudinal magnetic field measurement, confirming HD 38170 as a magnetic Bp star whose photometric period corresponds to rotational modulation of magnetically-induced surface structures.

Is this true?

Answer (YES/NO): YES